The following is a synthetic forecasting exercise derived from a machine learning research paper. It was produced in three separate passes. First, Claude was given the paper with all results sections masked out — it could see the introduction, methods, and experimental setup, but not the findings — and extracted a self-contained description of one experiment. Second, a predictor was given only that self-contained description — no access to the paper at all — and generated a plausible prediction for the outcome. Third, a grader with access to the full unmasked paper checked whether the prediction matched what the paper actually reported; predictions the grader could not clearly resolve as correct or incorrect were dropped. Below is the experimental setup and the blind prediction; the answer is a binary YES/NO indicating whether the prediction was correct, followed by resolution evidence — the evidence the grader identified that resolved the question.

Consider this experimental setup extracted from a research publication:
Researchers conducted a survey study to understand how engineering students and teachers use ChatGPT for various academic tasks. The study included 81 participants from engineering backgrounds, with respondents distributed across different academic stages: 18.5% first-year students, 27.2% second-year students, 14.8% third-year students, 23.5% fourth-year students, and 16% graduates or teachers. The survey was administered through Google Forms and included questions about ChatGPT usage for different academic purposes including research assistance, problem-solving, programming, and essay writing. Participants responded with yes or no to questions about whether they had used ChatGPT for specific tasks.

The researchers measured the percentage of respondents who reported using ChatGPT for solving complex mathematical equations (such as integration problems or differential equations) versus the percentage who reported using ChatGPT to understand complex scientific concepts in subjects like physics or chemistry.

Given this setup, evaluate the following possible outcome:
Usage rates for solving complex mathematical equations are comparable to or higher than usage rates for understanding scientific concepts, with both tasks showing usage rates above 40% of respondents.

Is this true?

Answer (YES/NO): YES